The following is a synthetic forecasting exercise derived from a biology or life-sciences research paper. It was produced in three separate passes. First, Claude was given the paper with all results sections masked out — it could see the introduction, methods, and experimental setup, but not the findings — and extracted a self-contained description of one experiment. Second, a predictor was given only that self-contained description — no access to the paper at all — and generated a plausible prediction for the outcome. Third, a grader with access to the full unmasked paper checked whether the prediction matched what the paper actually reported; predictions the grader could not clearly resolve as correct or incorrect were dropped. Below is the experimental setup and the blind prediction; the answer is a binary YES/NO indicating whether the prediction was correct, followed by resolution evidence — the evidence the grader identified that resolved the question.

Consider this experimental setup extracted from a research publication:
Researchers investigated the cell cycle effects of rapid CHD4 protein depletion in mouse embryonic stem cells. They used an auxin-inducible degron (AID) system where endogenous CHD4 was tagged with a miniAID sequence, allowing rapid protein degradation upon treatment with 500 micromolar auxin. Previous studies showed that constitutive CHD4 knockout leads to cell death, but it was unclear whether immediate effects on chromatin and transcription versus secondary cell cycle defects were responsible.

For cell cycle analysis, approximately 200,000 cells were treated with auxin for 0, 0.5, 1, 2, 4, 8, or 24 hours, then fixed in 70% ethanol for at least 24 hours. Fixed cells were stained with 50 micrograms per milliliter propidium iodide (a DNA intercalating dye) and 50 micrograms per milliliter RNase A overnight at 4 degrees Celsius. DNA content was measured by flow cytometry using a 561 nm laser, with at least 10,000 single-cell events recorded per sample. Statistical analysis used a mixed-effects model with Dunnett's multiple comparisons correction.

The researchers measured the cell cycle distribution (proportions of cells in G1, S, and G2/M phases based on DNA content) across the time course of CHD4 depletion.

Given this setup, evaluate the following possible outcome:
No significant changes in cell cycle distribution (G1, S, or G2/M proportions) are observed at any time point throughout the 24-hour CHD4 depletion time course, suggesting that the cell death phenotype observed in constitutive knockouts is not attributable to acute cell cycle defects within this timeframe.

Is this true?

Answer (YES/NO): NO